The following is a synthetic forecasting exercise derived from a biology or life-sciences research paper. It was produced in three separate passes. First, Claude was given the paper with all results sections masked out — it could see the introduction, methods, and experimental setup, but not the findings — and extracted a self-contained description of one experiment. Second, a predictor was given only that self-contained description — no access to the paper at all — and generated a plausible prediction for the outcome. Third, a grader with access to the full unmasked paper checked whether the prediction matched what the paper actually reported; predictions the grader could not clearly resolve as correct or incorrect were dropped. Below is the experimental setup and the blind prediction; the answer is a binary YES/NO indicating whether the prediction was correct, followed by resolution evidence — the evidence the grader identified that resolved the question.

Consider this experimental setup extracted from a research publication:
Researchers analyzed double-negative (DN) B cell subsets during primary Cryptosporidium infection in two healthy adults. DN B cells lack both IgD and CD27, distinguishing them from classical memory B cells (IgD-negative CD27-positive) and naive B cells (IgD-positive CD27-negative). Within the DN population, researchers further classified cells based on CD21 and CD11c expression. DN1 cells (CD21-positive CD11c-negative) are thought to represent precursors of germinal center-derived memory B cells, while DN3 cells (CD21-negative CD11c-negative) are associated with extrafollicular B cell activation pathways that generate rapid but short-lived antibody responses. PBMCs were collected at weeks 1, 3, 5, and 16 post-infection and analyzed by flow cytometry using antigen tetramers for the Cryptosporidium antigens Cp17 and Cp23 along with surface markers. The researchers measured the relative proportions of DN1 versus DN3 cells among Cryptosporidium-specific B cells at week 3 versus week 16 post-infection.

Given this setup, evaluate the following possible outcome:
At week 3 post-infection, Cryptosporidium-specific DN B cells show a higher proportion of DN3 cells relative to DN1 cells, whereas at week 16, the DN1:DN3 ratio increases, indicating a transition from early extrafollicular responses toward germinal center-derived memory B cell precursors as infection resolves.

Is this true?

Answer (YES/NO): YES